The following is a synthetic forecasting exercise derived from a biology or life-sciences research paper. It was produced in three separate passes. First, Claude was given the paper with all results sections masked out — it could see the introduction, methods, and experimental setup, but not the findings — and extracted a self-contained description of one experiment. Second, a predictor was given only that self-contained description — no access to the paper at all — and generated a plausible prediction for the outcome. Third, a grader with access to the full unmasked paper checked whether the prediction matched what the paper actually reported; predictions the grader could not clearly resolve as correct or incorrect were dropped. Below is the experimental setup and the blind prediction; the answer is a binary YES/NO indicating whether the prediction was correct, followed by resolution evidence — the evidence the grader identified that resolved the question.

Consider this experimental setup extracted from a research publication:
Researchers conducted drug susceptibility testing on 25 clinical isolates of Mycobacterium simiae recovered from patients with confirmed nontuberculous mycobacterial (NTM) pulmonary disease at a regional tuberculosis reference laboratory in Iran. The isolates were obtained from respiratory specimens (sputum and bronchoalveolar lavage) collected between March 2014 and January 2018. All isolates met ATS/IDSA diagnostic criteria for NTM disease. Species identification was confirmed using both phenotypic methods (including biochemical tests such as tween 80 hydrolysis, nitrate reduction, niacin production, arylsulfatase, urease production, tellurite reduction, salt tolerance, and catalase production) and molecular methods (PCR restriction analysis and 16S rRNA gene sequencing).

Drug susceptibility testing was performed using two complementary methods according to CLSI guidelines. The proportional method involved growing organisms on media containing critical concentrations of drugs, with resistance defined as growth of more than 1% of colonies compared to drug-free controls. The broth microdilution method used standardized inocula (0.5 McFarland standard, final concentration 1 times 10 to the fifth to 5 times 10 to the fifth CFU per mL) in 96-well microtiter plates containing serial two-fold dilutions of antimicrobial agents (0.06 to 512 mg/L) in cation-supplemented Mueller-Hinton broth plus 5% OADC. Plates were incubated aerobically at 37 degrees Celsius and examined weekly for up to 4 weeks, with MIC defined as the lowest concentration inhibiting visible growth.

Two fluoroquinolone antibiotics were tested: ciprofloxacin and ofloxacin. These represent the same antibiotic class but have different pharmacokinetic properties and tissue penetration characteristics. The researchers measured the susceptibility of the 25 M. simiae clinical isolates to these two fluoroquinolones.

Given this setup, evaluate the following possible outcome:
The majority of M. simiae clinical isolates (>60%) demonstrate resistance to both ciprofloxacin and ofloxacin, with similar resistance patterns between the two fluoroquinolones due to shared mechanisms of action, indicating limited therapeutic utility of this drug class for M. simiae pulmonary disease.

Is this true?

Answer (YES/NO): NO